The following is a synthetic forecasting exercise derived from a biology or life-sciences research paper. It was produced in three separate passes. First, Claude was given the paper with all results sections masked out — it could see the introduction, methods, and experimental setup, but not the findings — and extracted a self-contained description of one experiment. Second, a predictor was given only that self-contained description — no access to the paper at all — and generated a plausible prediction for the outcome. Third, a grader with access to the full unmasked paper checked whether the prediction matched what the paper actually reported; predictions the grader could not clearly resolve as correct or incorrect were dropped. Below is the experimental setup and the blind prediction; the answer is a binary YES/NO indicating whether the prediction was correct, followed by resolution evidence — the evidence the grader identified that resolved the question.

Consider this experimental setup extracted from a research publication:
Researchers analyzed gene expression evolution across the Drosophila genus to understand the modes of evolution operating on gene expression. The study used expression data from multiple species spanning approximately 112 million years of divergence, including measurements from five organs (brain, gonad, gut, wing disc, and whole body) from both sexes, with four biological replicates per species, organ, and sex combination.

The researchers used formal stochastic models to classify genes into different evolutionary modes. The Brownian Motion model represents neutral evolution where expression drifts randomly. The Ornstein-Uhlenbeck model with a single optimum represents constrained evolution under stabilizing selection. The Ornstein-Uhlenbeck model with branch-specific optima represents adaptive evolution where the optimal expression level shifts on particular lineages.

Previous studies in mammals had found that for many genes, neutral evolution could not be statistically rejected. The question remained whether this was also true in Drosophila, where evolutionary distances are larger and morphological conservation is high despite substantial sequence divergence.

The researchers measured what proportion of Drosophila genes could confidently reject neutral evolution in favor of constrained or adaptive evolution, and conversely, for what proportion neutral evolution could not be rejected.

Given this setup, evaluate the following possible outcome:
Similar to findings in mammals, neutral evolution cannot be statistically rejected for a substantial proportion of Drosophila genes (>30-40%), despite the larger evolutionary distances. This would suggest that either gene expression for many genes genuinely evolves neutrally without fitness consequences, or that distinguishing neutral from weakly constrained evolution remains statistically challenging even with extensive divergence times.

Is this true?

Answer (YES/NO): YES